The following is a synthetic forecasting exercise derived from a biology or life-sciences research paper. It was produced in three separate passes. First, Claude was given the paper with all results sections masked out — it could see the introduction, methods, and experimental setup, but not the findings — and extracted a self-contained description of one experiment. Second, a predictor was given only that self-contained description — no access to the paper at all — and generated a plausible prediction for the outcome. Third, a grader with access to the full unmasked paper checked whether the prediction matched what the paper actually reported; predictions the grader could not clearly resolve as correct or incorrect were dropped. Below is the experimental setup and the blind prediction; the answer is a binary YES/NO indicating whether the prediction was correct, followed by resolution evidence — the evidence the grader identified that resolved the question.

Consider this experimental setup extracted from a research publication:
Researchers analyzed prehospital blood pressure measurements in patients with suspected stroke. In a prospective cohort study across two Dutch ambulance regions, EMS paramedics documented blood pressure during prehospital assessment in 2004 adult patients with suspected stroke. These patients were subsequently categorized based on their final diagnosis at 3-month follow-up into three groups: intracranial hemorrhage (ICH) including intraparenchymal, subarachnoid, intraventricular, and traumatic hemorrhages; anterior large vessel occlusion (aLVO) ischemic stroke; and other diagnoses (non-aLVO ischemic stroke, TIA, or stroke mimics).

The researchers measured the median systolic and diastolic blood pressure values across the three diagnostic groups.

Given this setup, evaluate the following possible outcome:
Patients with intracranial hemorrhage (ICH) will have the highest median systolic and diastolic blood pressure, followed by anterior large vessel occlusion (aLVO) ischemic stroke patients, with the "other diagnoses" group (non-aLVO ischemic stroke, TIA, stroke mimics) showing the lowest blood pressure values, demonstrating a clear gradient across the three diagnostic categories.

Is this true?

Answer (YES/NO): NO